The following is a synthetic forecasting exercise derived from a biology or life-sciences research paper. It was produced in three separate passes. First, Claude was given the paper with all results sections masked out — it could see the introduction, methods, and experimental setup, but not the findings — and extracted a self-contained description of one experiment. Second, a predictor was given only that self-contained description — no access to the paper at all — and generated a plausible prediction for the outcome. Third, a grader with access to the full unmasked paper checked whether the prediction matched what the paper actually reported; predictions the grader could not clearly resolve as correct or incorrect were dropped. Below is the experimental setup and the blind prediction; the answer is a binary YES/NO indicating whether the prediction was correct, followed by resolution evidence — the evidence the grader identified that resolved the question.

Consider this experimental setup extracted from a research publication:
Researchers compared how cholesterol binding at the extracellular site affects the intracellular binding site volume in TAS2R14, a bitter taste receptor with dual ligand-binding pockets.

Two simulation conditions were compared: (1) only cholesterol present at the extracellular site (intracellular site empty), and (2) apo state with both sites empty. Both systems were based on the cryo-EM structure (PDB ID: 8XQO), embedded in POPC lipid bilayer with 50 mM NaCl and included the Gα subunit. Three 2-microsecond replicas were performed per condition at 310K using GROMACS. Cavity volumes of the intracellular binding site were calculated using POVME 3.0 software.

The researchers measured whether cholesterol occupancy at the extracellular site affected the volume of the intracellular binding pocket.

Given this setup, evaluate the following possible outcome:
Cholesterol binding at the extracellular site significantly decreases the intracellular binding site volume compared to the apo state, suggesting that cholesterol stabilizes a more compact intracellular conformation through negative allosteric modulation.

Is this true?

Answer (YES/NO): NO